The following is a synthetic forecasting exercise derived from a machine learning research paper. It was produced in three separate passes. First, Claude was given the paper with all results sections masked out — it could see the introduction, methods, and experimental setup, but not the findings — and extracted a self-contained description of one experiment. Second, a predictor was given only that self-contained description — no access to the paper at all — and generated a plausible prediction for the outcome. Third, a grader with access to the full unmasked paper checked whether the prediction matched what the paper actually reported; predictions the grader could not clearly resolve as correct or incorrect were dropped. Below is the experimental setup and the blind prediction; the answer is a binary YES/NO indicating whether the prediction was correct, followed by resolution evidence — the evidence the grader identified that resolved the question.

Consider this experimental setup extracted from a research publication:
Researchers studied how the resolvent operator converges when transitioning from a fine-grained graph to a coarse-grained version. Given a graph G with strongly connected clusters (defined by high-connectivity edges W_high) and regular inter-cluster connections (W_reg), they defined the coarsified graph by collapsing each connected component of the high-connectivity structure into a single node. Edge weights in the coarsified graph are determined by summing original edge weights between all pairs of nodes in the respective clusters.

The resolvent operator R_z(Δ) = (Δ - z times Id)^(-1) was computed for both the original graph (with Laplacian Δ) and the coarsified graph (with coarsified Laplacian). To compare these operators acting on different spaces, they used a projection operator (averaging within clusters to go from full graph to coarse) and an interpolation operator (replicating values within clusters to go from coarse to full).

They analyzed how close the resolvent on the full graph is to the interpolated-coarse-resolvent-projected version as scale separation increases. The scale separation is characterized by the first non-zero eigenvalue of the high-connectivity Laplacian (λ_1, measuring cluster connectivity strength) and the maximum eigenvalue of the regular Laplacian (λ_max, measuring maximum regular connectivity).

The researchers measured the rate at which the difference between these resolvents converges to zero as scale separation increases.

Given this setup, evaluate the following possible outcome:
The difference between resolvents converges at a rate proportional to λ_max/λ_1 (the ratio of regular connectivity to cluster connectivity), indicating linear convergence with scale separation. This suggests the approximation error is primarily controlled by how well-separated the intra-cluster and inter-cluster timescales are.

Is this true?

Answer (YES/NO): YES